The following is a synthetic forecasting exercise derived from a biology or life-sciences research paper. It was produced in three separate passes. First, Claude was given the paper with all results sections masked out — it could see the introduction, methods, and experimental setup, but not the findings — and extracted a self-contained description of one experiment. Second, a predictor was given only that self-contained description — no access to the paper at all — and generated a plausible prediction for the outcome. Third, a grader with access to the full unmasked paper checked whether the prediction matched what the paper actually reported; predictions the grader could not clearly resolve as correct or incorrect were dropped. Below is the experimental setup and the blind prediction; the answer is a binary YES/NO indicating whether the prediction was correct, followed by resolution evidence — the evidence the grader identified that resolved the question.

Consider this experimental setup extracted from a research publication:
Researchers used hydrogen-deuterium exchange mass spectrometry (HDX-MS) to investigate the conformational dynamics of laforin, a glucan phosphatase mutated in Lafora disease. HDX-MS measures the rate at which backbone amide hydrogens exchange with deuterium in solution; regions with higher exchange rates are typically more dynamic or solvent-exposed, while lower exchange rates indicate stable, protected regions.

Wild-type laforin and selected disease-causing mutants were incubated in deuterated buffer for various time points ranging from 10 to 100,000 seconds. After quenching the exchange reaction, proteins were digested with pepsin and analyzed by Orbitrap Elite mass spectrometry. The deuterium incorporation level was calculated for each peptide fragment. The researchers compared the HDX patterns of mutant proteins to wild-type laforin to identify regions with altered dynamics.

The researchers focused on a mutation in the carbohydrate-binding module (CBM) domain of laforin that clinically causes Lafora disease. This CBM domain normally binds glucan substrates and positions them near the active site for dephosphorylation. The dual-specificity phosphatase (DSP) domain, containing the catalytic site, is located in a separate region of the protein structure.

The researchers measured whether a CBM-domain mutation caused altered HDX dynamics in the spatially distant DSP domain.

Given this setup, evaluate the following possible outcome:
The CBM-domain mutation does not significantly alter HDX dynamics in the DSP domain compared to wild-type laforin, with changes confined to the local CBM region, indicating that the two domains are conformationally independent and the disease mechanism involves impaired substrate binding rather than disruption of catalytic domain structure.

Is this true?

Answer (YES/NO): NO